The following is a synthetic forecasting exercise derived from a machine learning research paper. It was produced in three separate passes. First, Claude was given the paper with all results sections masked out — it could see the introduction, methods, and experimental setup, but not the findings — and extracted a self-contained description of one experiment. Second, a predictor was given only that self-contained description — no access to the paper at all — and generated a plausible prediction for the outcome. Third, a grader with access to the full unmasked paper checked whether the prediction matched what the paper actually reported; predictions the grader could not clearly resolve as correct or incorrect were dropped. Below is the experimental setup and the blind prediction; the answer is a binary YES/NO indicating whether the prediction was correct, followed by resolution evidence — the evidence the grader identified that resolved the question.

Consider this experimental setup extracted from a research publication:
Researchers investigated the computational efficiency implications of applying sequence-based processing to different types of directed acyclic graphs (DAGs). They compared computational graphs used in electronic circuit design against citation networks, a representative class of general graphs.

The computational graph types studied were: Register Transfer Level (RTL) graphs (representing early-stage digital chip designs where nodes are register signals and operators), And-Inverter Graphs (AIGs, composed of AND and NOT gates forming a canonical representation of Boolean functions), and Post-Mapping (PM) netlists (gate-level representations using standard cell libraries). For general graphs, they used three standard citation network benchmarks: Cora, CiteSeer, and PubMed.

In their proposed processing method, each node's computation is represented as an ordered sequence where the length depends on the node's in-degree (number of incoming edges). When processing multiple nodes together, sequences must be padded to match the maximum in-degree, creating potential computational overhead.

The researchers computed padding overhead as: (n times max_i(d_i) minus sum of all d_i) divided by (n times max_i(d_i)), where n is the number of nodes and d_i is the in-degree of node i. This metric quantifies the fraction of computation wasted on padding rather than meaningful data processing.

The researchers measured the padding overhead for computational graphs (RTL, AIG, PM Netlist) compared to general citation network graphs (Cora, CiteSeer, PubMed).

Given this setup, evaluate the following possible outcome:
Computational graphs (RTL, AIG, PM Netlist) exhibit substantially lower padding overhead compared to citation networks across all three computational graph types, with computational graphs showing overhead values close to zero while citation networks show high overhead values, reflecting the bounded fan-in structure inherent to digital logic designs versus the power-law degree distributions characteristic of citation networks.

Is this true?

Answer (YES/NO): NO